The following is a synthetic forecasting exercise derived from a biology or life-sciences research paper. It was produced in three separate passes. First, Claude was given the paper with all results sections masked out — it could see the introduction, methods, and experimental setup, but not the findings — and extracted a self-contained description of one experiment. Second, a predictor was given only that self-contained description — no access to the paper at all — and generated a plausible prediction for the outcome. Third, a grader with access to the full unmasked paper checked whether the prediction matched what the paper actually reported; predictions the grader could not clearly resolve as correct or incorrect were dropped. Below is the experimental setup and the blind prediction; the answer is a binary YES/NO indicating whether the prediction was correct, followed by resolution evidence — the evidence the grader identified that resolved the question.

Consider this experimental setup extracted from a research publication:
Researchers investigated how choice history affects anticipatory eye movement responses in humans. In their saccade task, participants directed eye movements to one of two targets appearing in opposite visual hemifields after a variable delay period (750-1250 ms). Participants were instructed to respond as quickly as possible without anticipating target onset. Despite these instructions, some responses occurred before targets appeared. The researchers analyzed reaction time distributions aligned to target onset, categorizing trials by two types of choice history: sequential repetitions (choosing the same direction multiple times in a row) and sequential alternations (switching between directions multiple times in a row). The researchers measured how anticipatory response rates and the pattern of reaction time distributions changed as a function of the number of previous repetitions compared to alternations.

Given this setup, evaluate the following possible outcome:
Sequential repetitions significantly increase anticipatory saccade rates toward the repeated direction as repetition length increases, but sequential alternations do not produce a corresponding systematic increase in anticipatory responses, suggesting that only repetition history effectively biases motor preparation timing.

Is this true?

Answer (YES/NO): NO